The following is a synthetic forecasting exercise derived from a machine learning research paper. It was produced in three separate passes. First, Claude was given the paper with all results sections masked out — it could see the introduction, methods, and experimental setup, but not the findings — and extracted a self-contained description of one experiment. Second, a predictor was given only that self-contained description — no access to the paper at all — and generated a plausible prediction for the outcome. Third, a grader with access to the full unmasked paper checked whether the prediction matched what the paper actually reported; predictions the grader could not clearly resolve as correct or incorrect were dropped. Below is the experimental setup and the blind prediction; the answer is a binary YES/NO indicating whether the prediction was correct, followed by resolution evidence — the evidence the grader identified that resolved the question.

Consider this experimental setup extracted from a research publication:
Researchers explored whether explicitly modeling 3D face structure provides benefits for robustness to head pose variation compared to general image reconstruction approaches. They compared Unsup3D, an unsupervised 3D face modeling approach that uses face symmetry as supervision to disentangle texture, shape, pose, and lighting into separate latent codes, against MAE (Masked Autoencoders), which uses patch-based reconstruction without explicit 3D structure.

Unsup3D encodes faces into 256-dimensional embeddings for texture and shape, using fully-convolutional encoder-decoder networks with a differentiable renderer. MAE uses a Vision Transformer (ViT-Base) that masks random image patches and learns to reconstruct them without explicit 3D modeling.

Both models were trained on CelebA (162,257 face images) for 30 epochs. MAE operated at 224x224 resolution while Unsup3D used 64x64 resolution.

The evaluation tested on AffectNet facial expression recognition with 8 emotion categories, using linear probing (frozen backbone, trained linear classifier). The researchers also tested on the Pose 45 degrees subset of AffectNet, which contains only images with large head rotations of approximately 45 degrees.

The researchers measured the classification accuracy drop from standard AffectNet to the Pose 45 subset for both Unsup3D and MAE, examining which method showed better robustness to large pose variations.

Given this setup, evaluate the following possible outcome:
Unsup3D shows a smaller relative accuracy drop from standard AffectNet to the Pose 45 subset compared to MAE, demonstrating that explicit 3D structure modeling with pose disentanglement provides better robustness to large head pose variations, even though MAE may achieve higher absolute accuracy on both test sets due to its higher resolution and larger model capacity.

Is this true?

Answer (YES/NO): NO